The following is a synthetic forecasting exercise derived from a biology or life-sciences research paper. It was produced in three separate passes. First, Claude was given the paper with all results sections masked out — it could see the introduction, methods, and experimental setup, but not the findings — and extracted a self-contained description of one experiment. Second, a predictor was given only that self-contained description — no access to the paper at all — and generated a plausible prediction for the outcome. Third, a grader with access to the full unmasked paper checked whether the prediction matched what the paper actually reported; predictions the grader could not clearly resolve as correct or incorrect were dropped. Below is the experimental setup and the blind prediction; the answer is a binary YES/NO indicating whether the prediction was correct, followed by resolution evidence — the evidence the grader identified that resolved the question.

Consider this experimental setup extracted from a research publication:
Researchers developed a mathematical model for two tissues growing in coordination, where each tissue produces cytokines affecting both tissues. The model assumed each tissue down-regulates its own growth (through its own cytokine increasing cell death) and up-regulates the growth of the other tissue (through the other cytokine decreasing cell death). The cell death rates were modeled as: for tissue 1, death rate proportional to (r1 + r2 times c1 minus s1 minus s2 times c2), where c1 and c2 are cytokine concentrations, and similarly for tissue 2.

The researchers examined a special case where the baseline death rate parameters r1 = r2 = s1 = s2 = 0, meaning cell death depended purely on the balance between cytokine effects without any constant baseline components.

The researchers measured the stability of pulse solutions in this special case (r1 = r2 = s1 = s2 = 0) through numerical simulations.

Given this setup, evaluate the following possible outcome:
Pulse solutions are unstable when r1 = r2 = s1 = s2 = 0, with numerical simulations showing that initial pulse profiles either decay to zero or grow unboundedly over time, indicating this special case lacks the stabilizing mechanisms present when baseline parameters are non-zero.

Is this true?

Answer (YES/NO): YES